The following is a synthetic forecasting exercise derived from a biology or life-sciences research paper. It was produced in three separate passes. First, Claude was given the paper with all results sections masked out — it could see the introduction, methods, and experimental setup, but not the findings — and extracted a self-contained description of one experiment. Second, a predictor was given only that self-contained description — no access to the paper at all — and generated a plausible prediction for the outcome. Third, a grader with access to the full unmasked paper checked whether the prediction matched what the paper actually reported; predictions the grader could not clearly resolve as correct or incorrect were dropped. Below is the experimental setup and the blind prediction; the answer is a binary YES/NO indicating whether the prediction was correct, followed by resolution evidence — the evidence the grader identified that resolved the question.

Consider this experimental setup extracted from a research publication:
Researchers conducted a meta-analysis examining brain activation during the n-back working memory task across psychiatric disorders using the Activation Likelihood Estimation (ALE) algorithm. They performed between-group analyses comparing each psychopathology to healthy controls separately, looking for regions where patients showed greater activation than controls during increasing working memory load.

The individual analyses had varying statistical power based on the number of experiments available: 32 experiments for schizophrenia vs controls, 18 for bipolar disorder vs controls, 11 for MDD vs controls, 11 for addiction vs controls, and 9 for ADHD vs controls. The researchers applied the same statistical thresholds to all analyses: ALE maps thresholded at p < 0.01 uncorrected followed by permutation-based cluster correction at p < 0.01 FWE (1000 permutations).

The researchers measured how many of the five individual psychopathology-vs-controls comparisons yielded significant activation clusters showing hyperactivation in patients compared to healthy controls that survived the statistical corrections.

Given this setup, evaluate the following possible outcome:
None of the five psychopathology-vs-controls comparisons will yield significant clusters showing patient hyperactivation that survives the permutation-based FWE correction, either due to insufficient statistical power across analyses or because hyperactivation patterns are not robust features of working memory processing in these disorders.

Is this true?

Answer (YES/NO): NO